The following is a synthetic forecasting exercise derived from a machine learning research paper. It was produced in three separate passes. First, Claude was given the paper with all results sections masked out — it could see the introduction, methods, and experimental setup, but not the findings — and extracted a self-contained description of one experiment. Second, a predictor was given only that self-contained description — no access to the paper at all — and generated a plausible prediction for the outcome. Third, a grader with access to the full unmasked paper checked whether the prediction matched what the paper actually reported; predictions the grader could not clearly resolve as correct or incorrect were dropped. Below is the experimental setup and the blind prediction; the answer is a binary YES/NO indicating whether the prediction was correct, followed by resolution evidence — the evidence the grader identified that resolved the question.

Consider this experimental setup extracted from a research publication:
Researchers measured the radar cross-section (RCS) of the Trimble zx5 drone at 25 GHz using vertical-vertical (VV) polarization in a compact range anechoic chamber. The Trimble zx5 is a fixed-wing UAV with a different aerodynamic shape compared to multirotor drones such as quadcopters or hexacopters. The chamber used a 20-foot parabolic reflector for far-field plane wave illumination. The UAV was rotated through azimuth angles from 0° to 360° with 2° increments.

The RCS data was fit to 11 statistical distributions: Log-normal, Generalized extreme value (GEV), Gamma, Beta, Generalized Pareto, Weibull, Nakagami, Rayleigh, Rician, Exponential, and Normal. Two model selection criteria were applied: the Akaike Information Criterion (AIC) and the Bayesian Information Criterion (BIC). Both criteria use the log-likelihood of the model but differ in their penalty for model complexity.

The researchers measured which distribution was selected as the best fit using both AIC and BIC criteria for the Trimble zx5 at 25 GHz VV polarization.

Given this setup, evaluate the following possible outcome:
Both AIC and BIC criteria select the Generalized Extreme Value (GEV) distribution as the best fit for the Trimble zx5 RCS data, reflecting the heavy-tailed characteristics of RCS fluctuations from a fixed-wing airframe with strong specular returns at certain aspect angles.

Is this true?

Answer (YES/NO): YES